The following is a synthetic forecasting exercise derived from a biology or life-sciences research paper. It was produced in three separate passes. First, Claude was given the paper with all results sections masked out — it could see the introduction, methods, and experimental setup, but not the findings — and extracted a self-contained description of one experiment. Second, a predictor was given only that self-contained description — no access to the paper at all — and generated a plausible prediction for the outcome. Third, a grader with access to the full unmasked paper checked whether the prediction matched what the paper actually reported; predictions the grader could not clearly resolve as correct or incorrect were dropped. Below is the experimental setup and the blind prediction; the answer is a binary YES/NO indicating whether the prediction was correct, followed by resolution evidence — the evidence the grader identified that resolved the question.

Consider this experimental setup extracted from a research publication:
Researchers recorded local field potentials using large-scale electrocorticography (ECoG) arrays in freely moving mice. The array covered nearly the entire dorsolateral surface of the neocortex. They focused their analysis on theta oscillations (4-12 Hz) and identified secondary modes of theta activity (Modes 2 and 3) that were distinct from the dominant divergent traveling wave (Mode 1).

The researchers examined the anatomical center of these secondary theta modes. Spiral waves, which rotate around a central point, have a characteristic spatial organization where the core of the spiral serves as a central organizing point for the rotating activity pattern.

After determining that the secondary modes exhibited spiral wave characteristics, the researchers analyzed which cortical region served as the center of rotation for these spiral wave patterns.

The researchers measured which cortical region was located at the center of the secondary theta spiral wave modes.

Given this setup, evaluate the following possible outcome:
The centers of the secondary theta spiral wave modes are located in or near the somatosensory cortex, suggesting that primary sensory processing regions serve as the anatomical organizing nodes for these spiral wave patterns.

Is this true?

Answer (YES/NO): YES